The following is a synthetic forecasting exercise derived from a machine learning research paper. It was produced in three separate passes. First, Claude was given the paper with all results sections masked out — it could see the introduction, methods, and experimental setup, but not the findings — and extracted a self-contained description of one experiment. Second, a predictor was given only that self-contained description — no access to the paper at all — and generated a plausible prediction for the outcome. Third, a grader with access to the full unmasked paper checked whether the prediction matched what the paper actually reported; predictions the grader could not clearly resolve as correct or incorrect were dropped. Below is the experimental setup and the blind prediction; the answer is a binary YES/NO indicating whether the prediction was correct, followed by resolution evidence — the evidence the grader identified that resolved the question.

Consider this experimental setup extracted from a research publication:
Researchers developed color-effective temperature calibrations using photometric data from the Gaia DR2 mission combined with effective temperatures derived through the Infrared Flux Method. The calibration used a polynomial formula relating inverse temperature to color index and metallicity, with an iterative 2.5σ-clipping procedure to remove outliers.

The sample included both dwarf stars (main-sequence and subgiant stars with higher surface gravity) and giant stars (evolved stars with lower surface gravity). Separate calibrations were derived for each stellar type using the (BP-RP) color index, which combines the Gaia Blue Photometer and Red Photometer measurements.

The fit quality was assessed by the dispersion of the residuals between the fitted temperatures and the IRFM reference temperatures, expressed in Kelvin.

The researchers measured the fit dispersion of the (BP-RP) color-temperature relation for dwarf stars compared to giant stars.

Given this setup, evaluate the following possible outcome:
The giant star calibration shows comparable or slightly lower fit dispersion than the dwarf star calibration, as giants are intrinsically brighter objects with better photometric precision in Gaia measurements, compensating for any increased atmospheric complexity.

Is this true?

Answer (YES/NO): NO